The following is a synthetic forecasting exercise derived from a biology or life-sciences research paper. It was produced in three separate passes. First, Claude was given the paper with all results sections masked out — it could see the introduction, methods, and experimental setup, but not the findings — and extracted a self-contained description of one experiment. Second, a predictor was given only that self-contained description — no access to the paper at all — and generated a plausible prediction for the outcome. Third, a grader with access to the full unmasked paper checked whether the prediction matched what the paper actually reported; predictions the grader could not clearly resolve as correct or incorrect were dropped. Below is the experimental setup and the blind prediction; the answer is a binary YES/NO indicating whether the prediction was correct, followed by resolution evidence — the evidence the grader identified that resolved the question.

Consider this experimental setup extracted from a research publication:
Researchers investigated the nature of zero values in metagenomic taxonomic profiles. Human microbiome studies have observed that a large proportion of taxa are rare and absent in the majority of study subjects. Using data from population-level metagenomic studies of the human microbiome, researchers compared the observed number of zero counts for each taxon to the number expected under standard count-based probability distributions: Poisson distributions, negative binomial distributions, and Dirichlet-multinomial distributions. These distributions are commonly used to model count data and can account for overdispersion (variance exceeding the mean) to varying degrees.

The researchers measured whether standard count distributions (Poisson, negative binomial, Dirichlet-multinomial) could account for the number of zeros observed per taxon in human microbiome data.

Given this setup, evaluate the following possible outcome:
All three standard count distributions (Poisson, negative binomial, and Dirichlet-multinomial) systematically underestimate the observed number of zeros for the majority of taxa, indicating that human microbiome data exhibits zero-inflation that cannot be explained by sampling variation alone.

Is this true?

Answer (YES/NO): YES